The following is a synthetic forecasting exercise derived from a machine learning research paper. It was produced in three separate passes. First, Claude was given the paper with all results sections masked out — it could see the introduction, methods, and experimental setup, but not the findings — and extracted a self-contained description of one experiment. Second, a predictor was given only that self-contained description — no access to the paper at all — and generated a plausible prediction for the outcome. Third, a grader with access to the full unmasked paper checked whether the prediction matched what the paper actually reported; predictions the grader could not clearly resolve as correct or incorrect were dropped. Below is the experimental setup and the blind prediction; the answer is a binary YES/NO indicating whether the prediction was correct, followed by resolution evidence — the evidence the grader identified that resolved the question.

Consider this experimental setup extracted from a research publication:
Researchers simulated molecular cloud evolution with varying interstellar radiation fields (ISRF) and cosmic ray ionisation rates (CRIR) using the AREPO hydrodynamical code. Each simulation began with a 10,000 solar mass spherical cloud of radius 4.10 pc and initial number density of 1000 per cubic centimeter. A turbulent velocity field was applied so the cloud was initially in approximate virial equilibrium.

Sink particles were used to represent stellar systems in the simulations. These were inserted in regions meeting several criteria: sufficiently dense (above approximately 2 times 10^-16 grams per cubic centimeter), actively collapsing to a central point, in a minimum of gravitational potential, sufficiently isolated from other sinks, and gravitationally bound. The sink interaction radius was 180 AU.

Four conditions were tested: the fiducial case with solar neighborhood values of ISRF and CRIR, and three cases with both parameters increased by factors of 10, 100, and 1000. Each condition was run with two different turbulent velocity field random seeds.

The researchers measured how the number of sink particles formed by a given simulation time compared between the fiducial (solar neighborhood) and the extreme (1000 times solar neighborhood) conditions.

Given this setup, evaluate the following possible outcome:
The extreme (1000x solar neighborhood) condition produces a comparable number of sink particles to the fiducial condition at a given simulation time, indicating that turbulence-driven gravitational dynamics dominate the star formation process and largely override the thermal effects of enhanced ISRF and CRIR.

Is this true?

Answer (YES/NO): NO